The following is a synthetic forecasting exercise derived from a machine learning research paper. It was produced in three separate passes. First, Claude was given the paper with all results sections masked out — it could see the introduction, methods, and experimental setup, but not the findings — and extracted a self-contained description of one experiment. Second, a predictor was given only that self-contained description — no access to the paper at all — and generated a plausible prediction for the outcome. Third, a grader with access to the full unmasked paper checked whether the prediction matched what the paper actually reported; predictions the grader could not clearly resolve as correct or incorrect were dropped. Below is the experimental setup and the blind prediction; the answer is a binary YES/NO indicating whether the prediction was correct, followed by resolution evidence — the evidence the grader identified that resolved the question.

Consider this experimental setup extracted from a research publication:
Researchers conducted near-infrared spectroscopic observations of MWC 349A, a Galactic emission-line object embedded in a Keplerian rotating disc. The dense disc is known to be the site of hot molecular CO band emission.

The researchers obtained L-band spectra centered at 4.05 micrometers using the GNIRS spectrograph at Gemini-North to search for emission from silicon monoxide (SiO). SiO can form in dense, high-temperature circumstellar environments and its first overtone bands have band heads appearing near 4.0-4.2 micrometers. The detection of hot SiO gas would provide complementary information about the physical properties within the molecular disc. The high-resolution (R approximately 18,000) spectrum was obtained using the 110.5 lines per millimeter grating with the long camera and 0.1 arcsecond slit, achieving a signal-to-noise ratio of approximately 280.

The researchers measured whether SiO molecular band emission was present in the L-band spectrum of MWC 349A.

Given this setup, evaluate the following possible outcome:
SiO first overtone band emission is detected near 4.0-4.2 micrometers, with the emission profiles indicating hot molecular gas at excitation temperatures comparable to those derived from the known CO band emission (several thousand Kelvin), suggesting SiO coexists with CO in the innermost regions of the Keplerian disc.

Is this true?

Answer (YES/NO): NO